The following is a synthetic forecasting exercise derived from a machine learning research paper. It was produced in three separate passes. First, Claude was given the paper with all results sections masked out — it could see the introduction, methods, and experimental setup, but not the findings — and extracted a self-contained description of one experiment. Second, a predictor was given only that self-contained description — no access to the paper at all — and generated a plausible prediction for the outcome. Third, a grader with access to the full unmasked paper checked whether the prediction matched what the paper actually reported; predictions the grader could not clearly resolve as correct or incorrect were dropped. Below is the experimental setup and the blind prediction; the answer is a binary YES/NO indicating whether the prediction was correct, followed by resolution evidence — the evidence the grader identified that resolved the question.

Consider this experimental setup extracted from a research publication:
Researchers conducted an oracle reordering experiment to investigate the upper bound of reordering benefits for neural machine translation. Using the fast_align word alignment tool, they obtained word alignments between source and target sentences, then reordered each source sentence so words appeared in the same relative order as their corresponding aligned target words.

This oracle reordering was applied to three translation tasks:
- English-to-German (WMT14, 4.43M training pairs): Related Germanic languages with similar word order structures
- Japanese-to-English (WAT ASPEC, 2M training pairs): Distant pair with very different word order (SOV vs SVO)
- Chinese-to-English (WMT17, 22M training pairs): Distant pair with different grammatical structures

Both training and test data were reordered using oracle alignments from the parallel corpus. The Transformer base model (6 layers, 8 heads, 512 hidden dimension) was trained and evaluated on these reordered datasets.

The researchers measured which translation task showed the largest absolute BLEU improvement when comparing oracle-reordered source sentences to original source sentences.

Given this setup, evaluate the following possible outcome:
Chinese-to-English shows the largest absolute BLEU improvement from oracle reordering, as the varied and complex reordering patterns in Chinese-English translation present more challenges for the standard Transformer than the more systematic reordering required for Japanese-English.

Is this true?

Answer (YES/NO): NO